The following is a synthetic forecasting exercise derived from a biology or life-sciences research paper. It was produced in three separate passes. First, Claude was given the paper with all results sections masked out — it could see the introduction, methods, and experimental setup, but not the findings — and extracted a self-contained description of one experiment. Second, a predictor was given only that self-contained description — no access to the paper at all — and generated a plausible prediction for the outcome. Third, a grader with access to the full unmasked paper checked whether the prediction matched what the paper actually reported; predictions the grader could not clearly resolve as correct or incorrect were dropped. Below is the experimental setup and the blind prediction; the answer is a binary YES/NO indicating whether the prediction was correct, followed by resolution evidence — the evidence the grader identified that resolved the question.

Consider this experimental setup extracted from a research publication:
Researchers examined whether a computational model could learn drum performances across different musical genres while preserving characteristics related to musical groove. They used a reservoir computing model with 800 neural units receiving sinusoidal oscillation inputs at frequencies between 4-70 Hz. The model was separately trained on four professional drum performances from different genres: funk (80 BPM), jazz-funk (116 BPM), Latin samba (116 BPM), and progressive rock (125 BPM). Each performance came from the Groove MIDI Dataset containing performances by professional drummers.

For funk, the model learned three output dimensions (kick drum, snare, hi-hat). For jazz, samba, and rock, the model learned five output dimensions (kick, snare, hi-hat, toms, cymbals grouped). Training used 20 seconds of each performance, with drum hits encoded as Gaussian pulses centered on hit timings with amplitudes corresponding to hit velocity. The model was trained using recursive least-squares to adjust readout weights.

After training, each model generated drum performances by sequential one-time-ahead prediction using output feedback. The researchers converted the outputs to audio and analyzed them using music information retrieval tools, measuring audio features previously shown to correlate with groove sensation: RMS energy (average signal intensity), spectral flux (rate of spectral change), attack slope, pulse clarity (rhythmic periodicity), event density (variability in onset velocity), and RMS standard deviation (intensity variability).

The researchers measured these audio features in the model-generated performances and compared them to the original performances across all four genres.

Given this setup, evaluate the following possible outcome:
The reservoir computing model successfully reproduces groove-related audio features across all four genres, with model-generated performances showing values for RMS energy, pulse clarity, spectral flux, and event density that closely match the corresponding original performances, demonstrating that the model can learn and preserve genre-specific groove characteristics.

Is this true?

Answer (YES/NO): NO